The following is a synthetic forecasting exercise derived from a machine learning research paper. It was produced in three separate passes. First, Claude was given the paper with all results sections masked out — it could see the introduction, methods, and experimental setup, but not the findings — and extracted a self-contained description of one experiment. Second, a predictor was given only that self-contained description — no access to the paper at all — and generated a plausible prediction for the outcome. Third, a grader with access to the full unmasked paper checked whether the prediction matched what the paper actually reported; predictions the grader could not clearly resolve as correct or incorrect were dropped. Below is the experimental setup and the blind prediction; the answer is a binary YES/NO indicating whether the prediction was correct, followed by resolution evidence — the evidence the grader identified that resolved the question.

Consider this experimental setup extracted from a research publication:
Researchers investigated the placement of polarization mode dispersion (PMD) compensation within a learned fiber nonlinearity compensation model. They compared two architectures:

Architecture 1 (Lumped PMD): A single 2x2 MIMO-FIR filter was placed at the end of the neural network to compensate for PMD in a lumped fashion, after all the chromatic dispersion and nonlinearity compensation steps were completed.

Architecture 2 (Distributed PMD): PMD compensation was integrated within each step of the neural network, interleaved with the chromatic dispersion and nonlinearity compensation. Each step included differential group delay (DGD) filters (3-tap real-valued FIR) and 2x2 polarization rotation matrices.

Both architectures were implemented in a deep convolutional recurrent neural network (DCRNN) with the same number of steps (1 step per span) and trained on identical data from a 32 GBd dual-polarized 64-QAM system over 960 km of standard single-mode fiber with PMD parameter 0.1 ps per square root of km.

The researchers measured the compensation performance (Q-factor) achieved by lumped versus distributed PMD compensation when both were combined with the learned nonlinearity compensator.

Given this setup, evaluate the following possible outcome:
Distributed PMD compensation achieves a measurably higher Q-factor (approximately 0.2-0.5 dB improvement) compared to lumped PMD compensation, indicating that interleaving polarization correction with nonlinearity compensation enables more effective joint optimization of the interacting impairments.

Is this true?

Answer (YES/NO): YES